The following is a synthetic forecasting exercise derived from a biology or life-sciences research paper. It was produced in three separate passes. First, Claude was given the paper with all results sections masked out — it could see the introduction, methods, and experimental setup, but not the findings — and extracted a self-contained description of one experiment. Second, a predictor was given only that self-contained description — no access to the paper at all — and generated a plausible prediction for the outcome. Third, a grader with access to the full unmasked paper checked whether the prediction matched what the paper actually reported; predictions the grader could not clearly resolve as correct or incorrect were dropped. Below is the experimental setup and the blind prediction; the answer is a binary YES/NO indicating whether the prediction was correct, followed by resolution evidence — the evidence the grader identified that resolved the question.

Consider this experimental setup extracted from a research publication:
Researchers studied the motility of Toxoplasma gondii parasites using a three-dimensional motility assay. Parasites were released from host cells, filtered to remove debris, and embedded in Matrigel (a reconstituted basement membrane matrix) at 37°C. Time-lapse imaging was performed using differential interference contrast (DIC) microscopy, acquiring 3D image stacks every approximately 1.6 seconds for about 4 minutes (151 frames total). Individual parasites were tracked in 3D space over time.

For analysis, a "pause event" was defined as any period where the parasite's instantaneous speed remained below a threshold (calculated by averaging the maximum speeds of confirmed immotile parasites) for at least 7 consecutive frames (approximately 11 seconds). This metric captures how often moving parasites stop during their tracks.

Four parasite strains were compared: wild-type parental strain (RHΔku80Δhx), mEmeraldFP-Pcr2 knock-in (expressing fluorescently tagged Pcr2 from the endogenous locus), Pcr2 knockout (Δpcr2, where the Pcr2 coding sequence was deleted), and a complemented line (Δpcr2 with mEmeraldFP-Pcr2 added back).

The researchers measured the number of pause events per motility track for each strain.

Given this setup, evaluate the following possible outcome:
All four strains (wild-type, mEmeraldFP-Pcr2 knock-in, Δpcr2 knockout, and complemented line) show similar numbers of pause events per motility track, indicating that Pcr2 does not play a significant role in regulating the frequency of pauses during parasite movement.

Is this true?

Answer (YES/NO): NO